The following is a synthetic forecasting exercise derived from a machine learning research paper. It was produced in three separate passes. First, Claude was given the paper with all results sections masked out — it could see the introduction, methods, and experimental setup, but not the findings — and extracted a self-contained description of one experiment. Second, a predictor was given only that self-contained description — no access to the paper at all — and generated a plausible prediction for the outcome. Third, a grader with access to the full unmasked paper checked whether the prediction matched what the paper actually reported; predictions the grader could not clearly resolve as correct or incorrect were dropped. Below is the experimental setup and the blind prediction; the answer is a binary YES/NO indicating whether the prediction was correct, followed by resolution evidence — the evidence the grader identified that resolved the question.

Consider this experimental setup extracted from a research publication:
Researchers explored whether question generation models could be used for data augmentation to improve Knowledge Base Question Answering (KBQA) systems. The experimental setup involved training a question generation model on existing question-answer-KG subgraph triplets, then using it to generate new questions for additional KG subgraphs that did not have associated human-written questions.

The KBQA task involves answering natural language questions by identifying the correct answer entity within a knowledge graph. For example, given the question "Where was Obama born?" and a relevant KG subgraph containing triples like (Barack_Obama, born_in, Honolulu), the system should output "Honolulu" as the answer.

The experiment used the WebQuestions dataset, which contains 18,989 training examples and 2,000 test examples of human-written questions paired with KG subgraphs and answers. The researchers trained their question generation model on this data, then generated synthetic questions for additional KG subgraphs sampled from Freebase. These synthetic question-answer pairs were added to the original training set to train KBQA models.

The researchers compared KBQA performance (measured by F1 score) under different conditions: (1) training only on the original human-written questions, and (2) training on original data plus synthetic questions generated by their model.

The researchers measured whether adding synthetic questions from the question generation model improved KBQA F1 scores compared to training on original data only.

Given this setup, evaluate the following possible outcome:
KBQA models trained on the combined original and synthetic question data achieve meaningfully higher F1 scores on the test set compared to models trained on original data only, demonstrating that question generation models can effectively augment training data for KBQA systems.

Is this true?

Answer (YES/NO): YES